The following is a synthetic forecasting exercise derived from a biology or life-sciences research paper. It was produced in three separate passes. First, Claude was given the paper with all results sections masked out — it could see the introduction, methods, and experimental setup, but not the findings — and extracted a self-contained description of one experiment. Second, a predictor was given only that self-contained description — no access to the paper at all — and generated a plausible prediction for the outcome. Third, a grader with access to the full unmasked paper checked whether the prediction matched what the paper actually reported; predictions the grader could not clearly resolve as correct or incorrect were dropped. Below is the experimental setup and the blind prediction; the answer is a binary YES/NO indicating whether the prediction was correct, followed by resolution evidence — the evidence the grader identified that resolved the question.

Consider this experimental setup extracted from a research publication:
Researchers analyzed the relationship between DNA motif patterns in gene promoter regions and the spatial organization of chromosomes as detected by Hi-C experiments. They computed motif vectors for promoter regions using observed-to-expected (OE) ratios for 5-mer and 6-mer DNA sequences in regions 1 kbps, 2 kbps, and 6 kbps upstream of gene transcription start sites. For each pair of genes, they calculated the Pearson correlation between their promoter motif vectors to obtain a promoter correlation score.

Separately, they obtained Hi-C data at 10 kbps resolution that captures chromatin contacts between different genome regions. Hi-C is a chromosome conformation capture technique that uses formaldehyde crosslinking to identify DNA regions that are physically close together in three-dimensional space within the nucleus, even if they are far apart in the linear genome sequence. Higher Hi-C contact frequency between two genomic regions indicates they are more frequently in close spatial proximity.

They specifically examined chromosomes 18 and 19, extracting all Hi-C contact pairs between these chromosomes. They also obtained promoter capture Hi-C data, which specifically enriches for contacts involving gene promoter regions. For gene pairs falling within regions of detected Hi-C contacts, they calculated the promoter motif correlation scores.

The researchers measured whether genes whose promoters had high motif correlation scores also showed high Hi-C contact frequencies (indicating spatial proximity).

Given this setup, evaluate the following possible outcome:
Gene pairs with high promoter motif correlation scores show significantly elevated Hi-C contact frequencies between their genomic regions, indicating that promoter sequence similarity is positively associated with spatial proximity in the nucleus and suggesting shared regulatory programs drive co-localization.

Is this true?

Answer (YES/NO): YES